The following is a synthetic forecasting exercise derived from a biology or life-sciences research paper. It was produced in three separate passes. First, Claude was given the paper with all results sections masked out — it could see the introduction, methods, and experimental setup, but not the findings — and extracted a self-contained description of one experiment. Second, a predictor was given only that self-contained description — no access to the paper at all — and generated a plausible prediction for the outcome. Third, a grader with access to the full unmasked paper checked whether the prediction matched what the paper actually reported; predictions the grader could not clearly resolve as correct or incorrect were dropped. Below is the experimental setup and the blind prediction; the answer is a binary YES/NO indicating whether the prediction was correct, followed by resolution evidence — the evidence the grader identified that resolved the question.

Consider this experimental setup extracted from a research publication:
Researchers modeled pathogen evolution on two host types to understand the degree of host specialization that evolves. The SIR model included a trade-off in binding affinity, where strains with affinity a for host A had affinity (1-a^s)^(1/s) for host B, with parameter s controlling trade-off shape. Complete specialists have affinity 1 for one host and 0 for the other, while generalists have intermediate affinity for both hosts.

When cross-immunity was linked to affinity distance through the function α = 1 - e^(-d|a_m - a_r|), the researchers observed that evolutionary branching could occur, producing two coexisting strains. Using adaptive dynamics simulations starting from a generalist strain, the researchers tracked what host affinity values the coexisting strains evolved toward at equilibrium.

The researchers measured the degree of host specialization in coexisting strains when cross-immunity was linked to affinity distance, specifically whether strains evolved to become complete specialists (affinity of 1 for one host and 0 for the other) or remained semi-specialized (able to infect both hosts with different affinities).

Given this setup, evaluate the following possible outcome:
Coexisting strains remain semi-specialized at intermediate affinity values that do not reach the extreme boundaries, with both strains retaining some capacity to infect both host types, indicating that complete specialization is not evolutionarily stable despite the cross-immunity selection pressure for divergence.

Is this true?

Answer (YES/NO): YES